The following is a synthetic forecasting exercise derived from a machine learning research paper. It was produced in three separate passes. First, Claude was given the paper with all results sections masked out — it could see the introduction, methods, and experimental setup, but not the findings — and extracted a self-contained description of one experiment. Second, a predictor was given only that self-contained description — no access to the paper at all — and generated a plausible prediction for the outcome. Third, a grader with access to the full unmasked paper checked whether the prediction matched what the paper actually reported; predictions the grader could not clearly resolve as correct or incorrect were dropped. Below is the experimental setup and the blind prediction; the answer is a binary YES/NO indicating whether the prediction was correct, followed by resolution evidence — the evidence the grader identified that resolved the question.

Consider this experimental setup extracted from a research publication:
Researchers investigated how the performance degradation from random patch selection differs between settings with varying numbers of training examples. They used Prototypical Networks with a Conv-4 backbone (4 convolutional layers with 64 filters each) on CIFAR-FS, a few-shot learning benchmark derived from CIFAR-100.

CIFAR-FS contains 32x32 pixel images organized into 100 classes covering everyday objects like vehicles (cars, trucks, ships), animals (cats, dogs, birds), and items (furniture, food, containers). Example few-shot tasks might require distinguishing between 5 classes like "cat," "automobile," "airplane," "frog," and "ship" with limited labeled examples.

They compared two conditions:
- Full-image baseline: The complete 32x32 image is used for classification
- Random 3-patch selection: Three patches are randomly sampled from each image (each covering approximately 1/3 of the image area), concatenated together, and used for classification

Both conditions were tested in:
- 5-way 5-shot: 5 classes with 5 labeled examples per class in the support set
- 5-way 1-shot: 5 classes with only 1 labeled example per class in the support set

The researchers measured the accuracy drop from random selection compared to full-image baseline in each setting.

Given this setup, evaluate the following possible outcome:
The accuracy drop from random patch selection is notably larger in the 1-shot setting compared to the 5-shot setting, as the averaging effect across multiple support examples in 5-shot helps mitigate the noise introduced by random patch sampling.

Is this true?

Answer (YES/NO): YES